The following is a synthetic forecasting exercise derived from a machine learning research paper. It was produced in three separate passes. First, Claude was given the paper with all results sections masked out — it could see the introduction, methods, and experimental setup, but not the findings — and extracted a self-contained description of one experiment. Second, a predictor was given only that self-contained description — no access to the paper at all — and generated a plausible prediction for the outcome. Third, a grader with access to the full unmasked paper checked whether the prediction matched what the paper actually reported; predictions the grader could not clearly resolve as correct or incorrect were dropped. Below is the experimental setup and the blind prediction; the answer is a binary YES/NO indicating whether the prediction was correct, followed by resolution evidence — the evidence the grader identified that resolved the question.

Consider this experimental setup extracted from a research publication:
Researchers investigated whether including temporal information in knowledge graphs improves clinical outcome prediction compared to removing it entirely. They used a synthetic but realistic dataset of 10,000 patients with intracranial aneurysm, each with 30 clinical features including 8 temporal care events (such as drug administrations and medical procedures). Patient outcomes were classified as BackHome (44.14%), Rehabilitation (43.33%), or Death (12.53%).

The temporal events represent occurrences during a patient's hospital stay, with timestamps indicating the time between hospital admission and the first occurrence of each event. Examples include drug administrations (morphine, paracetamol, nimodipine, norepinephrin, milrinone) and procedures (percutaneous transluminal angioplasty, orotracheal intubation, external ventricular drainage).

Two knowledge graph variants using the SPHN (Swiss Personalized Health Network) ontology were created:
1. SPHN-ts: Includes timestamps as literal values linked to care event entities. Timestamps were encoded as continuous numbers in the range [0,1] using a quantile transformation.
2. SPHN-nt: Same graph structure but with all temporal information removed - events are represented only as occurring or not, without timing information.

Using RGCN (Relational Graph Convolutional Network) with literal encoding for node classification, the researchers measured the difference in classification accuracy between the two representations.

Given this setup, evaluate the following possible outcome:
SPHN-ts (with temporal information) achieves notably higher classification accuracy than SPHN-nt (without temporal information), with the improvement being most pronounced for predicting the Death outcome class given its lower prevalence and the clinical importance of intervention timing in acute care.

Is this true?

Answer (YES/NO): YES